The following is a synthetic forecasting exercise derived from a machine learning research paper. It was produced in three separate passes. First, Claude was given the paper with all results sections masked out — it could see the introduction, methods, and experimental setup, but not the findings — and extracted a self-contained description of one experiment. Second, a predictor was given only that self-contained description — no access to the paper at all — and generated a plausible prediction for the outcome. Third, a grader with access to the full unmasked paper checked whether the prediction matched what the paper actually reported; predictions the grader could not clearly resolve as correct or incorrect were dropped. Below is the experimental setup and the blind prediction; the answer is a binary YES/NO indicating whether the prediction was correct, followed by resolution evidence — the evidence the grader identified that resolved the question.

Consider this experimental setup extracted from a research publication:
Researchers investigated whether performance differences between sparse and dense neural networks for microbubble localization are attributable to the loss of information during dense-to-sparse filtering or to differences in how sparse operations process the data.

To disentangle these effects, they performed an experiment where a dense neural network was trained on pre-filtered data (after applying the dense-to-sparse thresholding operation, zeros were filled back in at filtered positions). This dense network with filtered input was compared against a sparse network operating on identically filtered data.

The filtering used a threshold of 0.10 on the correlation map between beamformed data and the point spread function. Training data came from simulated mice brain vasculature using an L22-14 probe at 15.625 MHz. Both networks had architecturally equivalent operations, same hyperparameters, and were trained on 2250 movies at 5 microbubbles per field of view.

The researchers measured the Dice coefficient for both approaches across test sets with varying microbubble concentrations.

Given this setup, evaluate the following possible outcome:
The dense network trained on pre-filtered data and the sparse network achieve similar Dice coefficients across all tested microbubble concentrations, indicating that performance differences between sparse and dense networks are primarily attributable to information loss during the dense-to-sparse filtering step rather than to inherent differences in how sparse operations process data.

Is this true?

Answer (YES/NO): NO